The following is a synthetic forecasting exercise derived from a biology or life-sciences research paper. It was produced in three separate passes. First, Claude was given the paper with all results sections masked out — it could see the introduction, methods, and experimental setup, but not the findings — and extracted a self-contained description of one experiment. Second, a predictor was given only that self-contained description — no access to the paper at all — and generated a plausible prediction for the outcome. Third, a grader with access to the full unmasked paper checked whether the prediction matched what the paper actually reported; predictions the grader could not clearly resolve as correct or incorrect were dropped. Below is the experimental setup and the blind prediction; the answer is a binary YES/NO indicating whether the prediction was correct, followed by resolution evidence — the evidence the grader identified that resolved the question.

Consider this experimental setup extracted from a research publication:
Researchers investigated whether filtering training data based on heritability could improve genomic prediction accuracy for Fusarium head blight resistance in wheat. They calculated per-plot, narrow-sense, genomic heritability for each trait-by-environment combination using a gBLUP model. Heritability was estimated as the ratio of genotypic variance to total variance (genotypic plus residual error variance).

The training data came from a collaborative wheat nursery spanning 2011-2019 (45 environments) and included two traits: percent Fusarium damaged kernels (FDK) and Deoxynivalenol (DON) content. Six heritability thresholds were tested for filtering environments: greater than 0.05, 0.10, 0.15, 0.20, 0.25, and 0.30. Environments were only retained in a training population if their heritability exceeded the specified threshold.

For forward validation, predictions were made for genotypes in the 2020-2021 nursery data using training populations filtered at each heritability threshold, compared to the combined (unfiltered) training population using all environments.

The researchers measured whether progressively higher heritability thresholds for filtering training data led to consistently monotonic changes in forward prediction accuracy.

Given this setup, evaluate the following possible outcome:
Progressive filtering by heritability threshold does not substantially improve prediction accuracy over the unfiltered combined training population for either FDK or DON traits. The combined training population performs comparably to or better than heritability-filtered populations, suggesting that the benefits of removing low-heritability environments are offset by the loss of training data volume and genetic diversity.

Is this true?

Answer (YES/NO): NO